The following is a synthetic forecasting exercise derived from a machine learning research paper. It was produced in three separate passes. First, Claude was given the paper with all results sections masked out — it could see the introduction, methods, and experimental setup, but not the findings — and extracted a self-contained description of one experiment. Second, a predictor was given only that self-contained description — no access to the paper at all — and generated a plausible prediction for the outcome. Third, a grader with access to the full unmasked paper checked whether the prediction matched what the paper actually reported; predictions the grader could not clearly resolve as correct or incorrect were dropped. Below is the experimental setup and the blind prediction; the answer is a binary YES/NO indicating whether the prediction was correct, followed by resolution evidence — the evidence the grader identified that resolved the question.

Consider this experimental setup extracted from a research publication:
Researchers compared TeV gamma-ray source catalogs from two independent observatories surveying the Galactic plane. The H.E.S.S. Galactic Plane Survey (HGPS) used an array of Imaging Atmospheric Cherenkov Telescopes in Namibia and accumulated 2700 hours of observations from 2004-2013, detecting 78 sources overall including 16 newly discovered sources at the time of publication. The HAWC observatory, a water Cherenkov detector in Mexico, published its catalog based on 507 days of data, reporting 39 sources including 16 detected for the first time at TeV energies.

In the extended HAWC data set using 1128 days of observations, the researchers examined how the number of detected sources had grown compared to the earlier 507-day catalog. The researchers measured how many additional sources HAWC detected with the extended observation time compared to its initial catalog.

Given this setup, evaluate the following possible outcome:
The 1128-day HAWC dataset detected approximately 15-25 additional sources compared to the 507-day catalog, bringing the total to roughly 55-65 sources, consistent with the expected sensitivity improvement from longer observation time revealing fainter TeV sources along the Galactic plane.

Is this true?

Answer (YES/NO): NO